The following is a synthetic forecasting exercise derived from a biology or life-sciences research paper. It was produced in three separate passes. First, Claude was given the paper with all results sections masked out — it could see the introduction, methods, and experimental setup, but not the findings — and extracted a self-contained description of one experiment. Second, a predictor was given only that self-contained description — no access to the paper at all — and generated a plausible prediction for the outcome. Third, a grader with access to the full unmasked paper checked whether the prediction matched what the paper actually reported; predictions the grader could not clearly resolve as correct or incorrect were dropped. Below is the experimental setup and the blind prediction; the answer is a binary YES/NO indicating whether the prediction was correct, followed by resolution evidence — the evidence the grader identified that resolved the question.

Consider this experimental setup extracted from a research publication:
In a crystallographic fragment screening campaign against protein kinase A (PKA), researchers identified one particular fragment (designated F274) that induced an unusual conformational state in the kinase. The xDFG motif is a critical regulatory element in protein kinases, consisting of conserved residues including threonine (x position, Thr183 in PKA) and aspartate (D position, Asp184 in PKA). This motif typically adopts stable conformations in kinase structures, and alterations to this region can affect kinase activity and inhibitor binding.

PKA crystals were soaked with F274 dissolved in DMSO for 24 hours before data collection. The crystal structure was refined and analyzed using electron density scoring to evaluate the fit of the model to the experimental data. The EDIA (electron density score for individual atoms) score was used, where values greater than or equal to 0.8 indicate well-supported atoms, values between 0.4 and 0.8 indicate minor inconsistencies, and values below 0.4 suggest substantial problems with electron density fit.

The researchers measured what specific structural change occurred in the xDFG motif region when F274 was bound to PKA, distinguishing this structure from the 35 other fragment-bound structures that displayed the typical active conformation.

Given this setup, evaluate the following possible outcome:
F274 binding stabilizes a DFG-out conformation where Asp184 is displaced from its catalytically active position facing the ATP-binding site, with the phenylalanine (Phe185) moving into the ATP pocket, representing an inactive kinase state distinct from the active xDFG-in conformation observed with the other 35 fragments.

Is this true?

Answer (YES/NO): NO